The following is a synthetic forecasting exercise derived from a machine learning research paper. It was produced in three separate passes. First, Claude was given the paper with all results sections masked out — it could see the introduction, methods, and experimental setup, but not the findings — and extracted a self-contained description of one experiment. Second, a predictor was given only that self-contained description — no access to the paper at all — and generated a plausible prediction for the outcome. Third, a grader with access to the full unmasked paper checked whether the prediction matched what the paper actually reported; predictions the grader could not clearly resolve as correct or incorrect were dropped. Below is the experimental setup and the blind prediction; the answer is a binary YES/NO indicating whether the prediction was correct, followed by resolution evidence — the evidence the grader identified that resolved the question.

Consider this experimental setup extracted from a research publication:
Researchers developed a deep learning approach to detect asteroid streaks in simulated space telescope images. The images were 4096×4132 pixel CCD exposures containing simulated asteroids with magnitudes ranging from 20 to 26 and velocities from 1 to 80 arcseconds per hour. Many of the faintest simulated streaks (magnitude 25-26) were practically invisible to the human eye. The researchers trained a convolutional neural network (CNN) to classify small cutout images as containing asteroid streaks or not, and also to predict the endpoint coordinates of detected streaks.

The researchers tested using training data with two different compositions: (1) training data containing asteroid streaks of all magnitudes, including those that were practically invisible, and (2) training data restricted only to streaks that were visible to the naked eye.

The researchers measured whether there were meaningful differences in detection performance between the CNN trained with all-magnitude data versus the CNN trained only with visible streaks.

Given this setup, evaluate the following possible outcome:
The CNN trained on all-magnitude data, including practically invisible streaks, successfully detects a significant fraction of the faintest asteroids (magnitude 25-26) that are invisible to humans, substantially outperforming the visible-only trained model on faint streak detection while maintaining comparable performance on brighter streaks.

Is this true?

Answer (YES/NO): NO